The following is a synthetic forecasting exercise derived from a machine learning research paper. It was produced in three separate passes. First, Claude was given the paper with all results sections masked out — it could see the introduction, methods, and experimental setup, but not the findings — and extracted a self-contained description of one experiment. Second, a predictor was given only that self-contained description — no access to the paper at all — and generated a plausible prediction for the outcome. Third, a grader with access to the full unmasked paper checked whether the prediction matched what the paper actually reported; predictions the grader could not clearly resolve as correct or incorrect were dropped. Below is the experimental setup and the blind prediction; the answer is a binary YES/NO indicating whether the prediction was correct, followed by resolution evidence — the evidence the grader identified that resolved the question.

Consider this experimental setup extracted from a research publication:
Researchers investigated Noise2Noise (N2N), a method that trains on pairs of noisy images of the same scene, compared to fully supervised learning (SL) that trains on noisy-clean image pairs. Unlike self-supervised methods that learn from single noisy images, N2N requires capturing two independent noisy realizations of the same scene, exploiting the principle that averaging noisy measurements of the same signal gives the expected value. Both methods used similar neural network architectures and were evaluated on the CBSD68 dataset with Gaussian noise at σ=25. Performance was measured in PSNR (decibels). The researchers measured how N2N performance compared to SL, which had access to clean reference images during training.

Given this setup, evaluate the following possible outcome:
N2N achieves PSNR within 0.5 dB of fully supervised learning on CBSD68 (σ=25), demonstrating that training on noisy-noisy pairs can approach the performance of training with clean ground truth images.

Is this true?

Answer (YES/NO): YES